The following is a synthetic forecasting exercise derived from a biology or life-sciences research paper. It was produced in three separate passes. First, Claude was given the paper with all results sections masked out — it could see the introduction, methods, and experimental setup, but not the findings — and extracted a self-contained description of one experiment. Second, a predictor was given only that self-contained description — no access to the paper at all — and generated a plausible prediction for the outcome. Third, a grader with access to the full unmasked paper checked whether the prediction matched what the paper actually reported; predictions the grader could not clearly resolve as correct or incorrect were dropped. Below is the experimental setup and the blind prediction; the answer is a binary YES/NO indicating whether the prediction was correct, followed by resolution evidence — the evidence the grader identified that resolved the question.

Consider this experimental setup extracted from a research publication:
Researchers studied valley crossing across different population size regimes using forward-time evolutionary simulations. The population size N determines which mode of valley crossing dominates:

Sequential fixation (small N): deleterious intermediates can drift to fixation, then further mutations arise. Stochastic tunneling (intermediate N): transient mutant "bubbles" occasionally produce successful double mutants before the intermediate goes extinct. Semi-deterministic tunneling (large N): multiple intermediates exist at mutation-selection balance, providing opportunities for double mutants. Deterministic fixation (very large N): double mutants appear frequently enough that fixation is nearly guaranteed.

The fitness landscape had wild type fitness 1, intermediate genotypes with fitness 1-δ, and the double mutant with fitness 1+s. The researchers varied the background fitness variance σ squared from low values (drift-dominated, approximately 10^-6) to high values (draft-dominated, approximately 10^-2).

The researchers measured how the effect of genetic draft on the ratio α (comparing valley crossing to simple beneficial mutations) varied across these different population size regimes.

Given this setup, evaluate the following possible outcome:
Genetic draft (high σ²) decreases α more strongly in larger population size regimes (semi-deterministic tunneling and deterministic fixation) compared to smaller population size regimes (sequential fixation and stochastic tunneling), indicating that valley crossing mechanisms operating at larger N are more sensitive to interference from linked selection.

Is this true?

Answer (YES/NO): NO